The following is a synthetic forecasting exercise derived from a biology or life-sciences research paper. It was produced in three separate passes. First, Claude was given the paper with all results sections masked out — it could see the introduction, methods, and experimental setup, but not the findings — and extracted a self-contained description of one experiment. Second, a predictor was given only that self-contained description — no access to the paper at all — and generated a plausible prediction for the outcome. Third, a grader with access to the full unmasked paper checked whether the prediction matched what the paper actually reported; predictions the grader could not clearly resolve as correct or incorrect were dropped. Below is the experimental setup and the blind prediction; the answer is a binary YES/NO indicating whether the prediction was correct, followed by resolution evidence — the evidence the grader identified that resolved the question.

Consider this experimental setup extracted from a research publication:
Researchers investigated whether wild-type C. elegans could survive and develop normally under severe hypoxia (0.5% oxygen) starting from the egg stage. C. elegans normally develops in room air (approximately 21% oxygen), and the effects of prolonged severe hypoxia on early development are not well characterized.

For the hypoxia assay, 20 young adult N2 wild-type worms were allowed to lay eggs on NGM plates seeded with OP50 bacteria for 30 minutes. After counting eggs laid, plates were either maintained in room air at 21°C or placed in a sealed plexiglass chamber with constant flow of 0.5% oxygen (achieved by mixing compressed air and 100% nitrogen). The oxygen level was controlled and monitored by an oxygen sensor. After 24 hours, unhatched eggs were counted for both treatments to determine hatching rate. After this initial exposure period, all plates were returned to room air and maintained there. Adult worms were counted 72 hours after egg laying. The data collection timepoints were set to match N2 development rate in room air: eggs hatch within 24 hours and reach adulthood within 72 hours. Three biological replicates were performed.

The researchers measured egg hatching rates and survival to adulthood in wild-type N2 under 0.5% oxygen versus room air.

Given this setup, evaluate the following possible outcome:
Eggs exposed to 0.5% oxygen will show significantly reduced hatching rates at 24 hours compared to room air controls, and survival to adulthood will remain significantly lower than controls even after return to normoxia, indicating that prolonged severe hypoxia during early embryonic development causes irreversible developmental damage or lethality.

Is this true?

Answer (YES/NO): NO